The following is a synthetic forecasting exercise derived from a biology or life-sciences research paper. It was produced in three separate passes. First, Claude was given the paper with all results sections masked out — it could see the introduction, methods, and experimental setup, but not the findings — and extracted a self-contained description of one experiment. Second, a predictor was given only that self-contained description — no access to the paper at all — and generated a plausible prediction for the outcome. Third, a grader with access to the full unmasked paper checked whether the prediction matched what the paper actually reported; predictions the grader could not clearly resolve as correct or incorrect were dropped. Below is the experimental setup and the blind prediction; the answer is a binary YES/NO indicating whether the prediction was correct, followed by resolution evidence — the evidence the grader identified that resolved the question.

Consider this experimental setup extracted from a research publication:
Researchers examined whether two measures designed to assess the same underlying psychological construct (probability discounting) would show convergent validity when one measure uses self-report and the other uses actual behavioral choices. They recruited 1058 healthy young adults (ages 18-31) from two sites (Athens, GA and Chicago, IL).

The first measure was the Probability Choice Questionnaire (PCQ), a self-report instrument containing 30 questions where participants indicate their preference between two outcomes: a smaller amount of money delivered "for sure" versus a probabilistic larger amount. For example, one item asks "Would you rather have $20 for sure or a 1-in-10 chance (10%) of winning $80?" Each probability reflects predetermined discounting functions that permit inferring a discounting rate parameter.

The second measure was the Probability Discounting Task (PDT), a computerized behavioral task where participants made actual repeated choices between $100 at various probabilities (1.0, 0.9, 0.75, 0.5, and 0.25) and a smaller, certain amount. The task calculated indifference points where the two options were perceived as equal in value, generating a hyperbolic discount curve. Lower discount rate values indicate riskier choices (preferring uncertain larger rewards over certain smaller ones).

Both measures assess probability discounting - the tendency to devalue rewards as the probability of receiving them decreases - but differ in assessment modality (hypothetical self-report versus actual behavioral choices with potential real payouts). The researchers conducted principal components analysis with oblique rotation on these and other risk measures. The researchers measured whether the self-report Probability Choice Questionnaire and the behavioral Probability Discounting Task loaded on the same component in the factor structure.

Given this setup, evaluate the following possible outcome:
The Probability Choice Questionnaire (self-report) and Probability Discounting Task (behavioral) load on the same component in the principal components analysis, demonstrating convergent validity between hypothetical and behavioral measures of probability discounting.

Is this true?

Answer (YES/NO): YES